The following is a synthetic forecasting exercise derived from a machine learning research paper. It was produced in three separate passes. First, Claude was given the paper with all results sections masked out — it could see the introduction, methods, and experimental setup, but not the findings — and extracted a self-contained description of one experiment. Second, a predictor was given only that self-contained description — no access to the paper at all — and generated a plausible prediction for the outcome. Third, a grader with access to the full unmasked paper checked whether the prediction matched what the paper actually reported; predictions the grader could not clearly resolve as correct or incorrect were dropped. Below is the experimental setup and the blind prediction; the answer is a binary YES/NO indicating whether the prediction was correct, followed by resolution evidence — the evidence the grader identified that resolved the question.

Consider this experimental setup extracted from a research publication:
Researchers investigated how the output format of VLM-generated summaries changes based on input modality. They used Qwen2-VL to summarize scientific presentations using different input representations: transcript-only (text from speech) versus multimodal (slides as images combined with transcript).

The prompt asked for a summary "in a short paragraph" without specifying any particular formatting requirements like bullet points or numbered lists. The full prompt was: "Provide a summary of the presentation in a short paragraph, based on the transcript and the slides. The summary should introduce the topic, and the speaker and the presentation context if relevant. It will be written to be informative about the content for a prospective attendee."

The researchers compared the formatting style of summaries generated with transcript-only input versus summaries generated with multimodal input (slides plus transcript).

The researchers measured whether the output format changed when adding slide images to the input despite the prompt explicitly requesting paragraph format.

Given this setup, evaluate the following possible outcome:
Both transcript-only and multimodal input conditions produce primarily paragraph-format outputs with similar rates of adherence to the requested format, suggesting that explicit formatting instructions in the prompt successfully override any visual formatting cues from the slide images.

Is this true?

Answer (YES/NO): NO